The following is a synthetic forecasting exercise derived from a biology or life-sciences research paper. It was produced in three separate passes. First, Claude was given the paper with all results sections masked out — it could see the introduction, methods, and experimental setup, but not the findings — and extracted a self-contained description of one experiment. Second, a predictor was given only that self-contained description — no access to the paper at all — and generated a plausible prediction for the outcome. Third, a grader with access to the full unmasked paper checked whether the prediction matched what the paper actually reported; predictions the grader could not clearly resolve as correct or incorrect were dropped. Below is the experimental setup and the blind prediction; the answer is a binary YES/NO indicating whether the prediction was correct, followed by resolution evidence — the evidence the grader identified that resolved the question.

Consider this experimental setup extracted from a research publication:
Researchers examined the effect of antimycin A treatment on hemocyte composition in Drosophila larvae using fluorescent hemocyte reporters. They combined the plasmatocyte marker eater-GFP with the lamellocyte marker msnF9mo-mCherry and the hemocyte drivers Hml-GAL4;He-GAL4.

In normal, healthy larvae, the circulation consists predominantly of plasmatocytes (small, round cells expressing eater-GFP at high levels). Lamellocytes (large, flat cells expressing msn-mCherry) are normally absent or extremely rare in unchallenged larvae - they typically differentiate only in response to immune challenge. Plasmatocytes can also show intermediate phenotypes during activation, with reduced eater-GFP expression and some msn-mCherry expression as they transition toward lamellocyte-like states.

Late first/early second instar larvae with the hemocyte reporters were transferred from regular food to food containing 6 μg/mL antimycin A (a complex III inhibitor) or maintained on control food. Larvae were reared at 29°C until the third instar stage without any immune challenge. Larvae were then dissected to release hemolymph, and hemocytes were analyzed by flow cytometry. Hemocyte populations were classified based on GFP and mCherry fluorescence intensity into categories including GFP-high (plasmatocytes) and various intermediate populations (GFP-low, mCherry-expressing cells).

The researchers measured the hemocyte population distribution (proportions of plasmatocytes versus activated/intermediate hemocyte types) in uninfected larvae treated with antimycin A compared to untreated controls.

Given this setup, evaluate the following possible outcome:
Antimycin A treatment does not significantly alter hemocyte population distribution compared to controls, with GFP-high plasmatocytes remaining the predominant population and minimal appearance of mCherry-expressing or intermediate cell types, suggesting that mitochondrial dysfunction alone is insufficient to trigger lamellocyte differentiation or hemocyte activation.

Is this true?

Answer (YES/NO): YES